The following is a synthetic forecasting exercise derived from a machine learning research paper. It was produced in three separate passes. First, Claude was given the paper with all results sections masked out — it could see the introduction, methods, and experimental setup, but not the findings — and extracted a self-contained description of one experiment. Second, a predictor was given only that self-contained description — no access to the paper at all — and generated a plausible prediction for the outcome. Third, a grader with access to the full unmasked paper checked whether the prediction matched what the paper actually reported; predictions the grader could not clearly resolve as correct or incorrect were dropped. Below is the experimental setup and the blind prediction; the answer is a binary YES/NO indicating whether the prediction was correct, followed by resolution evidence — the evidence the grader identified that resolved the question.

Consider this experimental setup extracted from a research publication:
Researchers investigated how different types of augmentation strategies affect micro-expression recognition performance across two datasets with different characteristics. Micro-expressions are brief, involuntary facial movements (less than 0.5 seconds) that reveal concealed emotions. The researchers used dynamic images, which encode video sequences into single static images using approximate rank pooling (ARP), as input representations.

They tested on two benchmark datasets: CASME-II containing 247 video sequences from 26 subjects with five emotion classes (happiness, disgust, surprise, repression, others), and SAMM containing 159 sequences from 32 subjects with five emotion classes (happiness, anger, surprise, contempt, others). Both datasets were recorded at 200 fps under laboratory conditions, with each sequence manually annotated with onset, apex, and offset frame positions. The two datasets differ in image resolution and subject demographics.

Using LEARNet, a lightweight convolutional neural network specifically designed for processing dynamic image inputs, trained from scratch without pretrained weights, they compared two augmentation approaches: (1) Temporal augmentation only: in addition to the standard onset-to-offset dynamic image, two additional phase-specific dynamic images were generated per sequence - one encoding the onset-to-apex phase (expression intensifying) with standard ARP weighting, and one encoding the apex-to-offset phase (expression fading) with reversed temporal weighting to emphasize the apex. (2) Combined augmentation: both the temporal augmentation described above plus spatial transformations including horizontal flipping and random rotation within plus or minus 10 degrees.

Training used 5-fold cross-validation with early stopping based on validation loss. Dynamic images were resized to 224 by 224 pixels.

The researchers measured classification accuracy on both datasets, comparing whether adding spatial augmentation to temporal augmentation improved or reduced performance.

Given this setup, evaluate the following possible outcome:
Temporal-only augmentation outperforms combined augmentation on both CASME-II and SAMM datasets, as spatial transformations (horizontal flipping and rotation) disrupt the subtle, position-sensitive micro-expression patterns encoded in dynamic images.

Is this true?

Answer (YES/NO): NO